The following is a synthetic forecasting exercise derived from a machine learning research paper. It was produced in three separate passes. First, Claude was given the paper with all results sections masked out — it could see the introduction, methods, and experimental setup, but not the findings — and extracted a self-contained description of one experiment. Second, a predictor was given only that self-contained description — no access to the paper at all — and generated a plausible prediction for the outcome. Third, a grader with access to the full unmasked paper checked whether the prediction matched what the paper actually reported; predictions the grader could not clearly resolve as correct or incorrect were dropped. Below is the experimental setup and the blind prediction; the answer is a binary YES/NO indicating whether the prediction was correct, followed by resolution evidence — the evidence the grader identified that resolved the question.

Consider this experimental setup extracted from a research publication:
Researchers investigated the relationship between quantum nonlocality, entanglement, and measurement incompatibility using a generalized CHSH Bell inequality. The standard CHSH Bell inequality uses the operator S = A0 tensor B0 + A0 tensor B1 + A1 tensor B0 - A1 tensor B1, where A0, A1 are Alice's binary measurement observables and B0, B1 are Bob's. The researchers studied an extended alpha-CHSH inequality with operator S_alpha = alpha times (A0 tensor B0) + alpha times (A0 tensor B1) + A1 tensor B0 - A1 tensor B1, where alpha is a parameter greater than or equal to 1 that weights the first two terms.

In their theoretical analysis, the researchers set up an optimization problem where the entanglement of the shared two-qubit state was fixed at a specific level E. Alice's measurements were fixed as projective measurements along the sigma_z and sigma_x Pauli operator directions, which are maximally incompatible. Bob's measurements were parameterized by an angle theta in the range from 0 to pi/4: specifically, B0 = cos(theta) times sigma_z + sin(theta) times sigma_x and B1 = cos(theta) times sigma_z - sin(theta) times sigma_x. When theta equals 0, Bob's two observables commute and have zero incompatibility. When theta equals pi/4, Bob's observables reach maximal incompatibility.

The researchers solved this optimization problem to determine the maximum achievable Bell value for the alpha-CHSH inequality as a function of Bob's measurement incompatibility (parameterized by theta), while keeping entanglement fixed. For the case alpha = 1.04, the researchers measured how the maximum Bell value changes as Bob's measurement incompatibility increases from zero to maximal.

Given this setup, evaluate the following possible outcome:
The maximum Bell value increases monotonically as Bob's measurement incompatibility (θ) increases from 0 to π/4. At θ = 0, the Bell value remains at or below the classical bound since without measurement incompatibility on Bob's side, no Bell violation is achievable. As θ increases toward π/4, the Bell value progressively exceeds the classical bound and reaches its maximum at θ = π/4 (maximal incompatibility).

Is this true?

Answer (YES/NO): NO